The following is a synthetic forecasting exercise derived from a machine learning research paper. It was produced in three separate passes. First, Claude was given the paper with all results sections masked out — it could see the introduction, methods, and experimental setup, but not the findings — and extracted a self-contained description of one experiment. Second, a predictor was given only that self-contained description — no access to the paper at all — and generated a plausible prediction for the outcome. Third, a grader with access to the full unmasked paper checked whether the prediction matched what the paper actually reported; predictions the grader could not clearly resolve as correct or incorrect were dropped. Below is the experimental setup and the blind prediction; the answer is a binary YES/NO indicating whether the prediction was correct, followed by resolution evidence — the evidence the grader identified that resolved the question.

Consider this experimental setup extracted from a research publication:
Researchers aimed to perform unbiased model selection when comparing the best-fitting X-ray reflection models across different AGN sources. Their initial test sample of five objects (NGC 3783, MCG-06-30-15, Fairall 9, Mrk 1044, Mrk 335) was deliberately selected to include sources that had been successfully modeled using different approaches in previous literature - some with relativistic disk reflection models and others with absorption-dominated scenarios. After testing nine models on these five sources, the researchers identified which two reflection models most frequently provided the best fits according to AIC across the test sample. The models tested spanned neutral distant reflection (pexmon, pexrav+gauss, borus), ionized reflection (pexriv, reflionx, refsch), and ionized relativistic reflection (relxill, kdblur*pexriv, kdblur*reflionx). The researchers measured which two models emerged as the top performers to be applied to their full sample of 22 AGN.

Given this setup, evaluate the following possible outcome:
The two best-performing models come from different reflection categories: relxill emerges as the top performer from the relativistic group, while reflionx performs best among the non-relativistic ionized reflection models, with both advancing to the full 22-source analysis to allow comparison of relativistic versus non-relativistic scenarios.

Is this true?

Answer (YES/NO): NO